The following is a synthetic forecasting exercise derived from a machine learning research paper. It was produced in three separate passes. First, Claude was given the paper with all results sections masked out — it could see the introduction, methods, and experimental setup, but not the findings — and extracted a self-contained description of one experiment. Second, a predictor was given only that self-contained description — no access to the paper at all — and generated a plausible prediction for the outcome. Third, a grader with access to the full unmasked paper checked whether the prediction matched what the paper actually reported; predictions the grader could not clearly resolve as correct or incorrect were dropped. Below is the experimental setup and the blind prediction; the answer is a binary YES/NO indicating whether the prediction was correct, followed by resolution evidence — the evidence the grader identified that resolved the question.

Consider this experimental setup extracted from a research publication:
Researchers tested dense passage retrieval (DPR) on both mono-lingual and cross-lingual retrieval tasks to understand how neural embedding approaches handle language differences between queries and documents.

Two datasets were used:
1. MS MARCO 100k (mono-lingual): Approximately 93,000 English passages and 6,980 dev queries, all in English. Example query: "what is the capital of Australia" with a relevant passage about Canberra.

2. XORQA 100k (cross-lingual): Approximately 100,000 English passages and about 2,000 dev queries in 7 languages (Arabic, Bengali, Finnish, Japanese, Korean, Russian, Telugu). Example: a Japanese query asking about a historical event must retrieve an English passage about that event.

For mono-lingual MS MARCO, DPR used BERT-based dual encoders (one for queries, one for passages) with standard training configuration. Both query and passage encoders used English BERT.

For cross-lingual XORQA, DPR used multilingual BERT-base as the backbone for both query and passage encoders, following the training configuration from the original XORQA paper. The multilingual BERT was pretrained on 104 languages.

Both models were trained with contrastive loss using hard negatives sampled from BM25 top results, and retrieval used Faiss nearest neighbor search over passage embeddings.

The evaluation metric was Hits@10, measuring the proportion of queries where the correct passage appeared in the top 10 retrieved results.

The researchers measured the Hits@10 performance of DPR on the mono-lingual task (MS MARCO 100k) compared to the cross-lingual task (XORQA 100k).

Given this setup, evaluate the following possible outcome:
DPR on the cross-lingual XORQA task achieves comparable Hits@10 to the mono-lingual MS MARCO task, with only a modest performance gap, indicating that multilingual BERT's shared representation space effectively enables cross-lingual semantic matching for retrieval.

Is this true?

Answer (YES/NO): NO